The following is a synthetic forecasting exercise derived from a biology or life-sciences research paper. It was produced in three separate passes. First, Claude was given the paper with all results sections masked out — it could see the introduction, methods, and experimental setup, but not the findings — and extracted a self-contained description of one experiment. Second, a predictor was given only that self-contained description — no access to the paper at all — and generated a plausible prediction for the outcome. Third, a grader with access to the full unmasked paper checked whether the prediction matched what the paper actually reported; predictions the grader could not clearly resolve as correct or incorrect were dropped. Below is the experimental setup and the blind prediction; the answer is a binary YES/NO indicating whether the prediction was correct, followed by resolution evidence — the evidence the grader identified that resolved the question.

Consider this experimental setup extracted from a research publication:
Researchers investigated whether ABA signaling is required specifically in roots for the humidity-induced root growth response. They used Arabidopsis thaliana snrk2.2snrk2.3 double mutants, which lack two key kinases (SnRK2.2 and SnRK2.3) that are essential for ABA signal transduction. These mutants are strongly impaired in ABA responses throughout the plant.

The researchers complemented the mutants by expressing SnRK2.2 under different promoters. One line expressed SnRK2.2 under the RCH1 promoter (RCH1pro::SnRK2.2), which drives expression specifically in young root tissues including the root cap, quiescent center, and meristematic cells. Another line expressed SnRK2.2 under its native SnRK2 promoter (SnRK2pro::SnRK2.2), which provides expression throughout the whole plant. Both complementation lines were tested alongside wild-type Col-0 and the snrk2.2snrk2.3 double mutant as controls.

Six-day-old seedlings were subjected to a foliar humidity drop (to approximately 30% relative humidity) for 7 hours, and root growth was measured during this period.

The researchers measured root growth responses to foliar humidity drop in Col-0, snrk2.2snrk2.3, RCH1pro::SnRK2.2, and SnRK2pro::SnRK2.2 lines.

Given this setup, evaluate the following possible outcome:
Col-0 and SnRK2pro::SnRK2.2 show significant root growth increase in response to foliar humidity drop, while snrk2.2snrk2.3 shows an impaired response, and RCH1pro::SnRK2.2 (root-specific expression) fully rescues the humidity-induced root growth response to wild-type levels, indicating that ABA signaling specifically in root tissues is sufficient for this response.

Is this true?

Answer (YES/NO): NO